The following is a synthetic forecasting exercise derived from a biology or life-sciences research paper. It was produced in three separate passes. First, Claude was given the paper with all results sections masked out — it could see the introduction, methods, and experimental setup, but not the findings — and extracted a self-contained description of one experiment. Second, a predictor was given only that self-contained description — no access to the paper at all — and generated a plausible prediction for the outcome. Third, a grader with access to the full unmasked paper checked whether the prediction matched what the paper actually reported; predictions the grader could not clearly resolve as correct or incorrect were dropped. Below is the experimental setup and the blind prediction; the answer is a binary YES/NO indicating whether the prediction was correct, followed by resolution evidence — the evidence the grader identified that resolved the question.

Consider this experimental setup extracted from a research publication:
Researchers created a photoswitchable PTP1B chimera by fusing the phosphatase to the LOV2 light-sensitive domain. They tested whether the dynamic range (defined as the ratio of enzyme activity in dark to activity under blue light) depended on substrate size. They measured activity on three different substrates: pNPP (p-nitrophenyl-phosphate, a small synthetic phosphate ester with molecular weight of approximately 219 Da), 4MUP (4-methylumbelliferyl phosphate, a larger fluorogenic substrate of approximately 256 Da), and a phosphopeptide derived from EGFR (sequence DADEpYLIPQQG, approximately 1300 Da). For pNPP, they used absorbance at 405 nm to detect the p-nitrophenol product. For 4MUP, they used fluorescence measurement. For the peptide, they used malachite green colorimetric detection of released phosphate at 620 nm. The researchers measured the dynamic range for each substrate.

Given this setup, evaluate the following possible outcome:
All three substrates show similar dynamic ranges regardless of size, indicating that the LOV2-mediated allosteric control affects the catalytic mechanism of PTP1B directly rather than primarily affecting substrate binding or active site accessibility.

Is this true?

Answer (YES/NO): YES